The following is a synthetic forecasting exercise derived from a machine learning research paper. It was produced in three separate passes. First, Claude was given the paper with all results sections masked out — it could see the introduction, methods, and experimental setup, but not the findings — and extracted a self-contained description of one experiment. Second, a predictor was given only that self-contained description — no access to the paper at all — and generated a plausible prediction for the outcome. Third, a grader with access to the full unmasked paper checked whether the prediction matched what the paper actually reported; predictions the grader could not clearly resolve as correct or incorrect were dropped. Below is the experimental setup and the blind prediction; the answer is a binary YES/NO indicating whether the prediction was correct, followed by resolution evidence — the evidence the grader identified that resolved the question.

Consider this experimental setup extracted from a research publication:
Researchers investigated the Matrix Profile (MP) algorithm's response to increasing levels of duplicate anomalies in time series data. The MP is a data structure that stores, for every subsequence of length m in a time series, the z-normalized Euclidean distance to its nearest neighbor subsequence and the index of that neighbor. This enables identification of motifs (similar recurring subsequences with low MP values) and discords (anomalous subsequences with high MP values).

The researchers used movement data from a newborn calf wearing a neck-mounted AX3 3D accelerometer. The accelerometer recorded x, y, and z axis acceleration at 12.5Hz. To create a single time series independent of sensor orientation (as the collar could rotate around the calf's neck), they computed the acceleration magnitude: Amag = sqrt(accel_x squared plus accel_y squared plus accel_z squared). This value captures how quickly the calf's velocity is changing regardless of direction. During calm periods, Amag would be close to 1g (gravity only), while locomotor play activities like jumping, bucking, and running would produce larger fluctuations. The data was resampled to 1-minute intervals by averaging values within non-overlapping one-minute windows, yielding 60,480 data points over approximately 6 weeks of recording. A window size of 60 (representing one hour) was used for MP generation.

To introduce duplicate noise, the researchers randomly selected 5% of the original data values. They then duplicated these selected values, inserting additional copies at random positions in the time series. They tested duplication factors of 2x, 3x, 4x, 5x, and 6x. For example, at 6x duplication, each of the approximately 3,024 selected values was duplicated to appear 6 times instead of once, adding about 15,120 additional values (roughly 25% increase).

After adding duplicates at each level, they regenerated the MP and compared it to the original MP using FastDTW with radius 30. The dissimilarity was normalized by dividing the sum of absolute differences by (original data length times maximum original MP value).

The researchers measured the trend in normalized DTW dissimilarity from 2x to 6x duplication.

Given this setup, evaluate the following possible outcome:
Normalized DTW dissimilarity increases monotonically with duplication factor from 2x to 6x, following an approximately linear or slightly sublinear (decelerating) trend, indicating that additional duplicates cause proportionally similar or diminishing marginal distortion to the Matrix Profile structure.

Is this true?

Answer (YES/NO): NO